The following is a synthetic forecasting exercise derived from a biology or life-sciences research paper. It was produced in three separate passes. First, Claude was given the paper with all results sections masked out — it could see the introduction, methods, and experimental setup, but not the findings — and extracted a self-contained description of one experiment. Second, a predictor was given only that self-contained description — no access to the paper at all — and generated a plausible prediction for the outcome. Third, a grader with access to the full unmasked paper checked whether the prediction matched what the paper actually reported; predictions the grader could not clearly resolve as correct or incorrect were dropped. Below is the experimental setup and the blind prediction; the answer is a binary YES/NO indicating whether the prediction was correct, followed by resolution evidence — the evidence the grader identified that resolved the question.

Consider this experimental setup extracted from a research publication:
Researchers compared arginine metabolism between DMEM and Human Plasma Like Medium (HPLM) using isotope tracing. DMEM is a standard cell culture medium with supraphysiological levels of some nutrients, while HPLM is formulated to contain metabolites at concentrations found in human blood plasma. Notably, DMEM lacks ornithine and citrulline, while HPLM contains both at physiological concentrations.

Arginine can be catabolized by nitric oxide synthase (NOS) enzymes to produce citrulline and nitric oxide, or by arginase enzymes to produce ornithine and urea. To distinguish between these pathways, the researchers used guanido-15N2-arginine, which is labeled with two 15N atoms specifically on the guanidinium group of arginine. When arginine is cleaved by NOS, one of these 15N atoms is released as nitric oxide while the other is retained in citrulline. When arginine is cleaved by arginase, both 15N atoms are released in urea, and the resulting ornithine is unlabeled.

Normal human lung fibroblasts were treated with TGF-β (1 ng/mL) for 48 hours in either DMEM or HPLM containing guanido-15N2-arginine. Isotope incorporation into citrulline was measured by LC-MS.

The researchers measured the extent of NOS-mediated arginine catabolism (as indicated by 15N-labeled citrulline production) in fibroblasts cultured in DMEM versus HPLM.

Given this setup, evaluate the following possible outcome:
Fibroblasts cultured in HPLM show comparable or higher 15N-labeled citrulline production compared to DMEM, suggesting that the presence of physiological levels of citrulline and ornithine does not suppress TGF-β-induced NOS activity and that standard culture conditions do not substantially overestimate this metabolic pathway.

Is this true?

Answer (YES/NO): NO